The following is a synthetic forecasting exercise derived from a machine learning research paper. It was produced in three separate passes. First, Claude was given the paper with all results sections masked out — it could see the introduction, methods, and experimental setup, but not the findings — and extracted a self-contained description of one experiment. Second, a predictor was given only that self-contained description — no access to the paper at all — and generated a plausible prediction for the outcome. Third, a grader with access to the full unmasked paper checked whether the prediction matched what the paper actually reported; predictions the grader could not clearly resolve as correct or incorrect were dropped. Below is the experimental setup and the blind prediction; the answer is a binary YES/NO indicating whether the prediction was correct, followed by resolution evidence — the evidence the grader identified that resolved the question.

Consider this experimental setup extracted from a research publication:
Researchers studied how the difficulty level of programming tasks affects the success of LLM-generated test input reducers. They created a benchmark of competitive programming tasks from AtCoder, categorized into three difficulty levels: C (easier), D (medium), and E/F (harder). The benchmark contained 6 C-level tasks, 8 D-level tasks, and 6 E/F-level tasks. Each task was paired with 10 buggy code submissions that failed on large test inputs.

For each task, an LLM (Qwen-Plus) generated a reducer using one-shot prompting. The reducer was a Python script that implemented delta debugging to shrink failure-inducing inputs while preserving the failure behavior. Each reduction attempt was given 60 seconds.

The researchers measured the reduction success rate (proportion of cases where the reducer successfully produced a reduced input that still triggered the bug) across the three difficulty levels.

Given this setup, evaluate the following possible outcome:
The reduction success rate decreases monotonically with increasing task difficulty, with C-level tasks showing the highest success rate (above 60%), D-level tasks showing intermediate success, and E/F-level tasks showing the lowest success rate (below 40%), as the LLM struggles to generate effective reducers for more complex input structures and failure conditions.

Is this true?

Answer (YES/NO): NO